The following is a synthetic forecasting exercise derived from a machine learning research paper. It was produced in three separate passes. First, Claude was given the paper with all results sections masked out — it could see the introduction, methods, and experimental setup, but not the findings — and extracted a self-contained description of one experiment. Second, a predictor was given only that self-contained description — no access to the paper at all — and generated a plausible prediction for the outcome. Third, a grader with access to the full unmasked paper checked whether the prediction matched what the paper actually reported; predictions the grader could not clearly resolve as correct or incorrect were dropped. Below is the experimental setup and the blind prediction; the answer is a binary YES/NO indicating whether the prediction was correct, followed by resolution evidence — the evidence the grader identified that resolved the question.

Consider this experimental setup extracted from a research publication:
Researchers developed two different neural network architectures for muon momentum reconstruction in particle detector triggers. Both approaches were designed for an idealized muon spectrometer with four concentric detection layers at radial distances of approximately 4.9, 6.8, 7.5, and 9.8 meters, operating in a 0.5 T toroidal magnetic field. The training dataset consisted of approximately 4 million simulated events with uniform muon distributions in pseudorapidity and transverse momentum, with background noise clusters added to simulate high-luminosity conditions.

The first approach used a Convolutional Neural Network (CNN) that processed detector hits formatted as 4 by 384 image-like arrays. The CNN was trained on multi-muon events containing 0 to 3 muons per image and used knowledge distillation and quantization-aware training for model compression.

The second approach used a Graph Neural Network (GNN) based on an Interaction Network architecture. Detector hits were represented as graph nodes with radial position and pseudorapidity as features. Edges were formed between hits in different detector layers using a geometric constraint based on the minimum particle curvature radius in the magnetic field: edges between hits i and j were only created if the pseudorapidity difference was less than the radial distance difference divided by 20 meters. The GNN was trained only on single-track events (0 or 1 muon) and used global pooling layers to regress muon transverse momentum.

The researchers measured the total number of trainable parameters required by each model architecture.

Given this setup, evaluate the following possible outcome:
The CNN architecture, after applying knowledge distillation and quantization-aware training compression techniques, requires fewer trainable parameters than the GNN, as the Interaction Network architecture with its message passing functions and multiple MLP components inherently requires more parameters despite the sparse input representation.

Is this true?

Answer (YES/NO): NO